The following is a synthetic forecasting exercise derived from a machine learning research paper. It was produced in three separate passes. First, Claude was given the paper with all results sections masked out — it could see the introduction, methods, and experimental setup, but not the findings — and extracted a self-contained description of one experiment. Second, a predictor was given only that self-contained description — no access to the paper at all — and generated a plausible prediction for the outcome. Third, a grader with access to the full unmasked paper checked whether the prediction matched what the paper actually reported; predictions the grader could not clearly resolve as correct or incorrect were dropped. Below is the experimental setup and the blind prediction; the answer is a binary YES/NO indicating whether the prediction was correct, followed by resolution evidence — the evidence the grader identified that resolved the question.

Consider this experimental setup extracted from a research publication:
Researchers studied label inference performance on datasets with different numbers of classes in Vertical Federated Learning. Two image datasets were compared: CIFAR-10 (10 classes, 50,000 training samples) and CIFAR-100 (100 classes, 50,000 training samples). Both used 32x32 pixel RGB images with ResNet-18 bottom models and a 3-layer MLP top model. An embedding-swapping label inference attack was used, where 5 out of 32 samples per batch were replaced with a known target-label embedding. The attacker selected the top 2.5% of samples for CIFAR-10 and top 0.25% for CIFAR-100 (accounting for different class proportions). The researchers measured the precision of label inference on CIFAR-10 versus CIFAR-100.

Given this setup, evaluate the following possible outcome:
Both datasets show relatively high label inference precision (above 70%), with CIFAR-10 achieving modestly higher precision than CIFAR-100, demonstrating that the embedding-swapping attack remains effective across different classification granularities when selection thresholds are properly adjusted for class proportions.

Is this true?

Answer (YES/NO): NO